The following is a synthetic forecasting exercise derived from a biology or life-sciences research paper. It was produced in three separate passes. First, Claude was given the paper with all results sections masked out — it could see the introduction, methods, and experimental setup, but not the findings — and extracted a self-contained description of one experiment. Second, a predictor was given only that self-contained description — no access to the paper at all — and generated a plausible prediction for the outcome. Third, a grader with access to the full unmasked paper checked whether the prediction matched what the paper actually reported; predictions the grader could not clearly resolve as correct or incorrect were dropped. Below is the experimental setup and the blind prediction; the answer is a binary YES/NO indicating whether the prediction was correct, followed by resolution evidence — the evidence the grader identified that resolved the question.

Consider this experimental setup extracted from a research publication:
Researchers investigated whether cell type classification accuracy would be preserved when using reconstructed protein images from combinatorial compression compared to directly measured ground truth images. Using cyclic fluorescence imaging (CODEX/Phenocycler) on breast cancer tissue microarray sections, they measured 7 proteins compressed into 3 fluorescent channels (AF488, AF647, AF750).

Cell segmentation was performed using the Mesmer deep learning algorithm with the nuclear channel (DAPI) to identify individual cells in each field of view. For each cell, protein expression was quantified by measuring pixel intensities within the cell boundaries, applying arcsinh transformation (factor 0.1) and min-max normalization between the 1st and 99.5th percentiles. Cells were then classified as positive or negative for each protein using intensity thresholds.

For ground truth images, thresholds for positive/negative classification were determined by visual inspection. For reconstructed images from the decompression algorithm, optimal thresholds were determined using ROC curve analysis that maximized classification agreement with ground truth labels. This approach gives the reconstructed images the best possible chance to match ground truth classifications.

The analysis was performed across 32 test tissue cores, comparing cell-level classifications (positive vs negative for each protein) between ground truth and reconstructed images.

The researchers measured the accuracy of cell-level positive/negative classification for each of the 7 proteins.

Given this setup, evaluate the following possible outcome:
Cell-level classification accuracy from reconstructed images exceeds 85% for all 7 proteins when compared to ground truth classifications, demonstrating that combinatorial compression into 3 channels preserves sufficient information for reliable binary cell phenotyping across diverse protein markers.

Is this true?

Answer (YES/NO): YES